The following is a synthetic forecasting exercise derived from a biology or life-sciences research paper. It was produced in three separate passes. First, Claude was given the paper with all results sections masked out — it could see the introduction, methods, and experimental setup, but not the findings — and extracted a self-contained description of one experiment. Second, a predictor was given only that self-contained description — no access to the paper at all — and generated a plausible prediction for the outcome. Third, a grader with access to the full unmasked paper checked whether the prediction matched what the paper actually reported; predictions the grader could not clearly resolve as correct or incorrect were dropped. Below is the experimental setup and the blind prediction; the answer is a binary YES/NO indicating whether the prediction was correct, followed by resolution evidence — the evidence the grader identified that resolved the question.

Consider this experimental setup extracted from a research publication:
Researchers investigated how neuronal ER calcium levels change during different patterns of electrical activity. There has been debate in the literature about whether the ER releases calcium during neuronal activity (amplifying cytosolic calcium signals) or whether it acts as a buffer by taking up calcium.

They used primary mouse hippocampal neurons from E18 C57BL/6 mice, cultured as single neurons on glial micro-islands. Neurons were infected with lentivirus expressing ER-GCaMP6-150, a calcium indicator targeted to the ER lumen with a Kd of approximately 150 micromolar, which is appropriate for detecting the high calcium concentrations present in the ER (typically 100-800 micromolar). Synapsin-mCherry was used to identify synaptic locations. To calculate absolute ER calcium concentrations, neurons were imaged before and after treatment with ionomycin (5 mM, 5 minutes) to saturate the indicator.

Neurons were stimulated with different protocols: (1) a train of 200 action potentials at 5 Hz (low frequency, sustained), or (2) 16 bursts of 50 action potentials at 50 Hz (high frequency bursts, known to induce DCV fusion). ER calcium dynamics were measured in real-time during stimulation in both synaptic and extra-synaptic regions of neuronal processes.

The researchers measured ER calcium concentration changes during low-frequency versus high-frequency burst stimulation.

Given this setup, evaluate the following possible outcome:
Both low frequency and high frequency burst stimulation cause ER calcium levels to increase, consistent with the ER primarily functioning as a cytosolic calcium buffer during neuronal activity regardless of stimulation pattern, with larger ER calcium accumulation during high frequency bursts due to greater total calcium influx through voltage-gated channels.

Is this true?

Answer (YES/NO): NO